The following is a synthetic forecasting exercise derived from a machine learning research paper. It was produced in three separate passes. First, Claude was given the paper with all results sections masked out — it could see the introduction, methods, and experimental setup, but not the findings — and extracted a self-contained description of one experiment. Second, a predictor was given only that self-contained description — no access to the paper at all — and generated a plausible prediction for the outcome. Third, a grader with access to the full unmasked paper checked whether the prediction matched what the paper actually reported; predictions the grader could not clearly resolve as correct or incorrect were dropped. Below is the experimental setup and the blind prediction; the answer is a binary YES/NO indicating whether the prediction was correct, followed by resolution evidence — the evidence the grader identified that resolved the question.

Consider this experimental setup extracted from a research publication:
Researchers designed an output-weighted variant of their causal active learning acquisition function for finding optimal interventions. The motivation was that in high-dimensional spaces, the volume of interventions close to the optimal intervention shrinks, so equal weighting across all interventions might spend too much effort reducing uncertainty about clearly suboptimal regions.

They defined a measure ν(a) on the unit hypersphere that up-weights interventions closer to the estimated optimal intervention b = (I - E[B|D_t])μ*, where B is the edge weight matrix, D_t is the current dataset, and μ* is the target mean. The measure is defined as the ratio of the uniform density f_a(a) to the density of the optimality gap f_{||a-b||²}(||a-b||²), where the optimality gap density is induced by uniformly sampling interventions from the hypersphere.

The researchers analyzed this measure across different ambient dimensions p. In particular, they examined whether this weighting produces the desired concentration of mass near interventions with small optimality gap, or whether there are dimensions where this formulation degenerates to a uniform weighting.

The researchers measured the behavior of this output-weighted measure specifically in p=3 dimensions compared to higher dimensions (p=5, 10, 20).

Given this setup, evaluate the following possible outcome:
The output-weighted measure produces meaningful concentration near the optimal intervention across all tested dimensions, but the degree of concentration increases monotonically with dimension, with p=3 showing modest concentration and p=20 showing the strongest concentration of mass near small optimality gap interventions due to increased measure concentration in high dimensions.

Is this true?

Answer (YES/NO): NO